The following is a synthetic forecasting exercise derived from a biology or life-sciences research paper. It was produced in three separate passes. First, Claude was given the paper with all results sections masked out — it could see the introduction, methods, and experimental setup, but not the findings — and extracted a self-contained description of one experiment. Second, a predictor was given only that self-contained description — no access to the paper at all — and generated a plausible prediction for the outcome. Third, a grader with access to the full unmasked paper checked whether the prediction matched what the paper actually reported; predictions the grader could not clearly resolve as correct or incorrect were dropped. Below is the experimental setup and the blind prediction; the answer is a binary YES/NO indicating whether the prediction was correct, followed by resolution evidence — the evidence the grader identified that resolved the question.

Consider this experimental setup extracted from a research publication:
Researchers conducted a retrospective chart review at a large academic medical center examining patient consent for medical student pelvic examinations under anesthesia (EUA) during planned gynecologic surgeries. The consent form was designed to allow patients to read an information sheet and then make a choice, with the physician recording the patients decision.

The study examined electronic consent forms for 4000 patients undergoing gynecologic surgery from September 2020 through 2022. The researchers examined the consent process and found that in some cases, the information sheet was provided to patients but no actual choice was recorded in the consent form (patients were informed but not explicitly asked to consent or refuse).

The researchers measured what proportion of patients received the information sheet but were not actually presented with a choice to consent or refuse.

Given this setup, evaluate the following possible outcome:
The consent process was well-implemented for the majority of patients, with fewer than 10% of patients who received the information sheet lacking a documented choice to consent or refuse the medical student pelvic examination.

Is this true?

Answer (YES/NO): YES